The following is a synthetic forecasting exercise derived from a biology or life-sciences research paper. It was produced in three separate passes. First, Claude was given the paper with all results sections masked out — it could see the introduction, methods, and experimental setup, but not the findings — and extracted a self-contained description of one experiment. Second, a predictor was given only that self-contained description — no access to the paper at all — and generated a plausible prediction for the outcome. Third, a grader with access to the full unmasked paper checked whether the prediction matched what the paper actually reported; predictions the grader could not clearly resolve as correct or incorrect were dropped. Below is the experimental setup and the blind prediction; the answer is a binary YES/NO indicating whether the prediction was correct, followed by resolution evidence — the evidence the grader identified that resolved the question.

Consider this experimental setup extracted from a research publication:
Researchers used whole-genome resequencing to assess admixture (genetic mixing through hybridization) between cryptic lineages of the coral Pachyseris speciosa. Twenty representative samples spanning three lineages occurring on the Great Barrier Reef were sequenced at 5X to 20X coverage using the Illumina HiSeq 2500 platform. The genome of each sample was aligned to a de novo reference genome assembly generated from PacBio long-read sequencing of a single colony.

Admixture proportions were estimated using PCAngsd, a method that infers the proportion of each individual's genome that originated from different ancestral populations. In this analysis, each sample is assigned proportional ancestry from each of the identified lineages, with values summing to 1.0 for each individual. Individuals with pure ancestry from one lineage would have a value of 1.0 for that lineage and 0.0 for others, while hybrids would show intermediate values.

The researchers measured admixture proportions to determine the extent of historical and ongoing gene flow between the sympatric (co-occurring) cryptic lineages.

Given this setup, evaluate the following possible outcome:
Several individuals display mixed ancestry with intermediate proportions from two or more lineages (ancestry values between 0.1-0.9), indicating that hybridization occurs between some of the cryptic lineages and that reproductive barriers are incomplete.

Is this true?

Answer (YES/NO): NO